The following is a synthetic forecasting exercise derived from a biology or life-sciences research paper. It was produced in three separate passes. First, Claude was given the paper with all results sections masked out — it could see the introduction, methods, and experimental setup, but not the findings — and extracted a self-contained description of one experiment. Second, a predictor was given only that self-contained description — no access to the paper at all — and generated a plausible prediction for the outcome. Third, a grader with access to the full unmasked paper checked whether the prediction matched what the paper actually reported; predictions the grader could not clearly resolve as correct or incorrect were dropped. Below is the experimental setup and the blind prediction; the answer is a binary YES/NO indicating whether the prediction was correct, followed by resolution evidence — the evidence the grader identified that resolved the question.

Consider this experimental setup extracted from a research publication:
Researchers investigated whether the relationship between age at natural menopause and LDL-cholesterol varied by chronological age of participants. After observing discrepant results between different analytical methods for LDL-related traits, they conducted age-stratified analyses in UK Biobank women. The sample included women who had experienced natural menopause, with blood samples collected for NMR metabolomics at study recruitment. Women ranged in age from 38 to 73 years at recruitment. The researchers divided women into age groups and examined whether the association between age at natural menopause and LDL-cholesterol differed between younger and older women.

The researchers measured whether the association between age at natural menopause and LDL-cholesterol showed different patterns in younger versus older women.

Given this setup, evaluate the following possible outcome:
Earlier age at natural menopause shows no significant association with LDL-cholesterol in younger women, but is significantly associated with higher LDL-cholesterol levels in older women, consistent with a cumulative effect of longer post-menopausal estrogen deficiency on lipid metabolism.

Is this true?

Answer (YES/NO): NO